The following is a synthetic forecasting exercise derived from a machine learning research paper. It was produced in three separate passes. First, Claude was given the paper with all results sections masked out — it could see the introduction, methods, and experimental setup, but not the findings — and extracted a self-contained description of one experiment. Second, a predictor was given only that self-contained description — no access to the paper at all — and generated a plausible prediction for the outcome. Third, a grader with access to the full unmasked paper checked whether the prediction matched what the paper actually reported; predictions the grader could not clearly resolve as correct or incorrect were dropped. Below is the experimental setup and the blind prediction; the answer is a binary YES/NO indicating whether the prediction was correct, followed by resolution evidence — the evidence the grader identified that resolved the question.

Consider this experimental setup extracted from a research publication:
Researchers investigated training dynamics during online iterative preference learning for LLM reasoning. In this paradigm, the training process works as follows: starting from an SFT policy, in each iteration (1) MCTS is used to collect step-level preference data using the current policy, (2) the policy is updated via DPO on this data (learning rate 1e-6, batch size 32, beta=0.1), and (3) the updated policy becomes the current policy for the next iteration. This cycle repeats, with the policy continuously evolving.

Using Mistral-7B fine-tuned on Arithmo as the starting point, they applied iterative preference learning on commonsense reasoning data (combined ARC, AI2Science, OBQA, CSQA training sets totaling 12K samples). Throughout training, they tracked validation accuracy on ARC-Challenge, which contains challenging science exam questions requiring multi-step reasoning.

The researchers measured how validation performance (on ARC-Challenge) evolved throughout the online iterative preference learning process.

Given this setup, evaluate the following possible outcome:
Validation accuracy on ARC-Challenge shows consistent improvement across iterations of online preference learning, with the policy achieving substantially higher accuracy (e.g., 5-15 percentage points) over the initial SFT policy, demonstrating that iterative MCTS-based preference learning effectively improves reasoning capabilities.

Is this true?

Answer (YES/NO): NO